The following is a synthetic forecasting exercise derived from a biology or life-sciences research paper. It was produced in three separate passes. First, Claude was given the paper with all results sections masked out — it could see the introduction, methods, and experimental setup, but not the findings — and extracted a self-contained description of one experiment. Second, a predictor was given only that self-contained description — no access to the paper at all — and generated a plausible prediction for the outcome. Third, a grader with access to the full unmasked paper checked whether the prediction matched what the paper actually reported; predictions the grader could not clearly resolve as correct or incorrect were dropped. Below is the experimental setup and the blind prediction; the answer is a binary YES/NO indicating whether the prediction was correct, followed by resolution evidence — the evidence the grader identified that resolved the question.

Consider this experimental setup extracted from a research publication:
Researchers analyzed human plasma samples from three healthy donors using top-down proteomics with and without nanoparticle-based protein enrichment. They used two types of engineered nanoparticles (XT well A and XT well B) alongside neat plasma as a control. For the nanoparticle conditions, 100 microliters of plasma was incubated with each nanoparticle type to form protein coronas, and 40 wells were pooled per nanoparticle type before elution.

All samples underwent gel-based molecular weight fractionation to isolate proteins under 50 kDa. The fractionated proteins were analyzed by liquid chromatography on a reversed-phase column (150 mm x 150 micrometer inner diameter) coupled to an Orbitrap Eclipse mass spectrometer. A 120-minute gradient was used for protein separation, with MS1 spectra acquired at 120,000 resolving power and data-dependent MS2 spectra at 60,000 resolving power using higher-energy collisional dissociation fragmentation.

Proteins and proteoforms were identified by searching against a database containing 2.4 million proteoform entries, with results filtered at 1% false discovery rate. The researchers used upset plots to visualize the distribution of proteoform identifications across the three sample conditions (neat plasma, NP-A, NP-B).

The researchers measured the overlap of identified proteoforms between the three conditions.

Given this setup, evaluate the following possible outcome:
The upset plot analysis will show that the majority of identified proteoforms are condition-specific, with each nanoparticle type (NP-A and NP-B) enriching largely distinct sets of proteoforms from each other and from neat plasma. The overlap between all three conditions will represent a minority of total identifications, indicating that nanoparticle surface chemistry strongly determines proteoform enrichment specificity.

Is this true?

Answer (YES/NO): YES